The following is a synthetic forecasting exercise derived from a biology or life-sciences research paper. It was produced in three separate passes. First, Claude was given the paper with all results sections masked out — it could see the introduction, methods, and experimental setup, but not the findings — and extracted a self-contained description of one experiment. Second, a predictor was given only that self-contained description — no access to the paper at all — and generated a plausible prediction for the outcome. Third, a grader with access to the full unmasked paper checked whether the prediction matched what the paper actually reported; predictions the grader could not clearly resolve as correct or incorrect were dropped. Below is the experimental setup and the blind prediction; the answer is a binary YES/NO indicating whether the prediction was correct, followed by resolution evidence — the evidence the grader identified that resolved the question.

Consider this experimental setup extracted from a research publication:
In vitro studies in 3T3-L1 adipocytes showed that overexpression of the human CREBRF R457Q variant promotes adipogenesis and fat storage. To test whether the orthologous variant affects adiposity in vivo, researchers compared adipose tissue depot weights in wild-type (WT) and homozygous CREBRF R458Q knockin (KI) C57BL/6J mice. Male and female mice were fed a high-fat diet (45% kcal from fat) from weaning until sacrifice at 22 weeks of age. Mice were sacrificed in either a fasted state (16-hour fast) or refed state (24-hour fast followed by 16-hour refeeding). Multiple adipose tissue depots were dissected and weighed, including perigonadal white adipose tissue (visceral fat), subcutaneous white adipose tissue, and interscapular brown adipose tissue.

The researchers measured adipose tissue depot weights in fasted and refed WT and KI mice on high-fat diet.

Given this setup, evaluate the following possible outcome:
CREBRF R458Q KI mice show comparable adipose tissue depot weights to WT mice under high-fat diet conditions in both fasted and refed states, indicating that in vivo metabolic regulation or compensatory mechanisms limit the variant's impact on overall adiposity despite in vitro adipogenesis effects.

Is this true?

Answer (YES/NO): YES